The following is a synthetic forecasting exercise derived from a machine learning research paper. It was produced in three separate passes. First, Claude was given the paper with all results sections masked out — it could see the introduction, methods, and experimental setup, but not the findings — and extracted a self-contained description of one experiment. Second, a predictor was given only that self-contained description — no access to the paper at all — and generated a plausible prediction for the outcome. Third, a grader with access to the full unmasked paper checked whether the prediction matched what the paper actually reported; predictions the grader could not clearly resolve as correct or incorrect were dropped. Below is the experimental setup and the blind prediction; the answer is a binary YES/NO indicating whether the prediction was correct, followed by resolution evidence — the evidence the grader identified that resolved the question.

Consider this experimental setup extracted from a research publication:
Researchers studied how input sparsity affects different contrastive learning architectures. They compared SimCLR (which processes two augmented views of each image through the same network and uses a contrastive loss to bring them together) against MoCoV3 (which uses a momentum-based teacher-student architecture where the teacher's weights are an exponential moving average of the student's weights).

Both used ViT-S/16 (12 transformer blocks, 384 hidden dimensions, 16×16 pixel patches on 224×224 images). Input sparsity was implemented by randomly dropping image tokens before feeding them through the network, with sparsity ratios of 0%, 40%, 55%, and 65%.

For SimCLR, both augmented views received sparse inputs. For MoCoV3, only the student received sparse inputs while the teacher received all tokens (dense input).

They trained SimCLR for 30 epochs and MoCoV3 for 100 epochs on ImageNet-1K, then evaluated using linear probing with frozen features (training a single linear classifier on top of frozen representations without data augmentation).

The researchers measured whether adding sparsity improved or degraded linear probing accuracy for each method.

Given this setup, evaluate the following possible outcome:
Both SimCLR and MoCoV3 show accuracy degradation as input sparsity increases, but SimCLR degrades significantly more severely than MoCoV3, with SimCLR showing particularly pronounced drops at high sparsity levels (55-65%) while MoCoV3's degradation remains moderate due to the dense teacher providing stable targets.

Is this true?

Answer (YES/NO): NO